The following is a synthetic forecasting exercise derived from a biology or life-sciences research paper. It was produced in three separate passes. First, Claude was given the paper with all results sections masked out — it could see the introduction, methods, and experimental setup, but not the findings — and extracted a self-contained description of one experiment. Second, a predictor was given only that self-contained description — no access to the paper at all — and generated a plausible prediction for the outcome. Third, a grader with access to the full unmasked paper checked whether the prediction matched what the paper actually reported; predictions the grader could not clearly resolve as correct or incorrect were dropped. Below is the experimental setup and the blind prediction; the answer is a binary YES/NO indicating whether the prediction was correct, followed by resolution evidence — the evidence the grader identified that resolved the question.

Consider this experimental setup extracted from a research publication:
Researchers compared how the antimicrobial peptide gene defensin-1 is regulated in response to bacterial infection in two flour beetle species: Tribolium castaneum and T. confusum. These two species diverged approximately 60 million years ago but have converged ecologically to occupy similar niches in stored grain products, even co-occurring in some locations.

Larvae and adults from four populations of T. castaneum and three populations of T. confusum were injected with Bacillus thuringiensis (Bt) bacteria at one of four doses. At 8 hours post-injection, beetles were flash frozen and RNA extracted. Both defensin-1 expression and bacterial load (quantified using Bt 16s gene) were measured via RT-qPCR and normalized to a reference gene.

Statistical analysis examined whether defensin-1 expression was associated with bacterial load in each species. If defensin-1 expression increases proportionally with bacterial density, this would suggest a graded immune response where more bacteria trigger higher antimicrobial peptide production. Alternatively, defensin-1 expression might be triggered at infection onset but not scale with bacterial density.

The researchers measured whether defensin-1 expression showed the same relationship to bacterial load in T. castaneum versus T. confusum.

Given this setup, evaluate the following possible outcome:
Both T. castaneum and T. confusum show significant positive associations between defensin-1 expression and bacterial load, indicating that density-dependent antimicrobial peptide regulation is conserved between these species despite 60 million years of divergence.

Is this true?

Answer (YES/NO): NO